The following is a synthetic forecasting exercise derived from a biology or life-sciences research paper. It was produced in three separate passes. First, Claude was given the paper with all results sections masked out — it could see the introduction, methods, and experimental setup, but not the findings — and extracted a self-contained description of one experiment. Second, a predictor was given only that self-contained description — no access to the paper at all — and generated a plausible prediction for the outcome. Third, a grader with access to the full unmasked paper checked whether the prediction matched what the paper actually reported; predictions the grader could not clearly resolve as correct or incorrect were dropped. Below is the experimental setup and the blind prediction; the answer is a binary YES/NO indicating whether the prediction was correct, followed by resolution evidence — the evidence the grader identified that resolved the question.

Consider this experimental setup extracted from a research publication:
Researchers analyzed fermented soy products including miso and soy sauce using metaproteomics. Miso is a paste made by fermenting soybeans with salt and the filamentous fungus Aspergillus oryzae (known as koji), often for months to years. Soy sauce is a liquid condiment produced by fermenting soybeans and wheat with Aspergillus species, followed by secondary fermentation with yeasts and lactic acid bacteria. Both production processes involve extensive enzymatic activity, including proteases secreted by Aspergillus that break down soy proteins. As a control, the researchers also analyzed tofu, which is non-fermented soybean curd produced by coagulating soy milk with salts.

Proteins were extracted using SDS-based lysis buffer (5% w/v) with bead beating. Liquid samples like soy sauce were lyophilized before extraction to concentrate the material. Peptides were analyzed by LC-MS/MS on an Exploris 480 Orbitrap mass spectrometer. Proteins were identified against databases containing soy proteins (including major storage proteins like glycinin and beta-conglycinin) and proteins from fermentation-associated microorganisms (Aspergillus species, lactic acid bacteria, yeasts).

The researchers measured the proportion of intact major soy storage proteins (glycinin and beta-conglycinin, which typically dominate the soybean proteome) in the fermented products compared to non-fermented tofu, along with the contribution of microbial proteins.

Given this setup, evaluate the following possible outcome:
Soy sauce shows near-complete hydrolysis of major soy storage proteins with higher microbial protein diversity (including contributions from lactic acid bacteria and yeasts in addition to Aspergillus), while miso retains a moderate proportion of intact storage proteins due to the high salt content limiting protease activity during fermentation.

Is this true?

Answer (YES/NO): NO